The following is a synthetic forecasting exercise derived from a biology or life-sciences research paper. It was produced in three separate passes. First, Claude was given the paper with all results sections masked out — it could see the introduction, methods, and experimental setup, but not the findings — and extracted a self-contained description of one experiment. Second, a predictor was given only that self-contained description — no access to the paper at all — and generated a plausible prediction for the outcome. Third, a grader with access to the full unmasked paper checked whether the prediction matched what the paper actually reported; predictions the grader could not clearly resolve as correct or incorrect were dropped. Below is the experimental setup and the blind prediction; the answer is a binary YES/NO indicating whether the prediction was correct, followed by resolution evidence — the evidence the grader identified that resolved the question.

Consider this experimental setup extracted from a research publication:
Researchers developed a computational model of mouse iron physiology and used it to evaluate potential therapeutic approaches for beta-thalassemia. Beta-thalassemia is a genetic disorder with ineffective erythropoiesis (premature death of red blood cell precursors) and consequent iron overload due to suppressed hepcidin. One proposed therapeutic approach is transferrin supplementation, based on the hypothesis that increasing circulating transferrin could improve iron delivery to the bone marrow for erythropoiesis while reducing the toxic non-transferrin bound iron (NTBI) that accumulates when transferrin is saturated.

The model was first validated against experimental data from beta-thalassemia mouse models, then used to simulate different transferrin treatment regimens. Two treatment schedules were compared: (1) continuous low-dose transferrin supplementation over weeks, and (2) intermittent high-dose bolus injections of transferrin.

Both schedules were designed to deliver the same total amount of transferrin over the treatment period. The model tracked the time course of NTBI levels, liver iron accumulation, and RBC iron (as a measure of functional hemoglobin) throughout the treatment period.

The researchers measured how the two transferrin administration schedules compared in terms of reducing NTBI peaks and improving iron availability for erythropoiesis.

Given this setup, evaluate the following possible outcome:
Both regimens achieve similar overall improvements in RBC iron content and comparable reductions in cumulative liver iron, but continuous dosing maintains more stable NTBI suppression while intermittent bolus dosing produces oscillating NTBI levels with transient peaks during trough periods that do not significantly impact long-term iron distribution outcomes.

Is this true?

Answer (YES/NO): YES